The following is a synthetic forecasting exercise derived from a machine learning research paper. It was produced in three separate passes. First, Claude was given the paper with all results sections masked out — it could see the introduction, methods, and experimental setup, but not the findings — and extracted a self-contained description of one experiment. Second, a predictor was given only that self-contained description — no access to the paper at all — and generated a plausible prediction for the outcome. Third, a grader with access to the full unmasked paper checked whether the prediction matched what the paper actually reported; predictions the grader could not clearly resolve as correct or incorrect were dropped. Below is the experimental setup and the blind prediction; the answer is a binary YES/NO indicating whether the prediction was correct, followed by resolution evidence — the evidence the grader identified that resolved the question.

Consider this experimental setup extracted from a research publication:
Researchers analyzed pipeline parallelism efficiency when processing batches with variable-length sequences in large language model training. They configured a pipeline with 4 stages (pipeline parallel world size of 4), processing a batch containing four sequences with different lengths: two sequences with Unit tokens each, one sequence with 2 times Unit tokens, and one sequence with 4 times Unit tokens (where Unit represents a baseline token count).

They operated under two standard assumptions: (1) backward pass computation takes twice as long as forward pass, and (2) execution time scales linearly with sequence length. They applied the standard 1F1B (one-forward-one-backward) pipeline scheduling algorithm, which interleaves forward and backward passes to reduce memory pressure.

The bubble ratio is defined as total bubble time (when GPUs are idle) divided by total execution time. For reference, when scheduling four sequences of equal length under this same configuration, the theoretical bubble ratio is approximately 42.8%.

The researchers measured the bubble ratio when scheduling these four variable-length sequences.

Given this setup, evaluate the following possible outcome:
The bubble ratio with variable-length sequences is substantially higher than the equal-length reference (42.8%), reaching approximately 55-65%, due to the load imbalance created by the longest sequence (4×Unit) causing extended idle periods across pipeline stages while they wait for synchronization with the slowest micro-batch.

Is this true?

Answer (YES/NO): YES